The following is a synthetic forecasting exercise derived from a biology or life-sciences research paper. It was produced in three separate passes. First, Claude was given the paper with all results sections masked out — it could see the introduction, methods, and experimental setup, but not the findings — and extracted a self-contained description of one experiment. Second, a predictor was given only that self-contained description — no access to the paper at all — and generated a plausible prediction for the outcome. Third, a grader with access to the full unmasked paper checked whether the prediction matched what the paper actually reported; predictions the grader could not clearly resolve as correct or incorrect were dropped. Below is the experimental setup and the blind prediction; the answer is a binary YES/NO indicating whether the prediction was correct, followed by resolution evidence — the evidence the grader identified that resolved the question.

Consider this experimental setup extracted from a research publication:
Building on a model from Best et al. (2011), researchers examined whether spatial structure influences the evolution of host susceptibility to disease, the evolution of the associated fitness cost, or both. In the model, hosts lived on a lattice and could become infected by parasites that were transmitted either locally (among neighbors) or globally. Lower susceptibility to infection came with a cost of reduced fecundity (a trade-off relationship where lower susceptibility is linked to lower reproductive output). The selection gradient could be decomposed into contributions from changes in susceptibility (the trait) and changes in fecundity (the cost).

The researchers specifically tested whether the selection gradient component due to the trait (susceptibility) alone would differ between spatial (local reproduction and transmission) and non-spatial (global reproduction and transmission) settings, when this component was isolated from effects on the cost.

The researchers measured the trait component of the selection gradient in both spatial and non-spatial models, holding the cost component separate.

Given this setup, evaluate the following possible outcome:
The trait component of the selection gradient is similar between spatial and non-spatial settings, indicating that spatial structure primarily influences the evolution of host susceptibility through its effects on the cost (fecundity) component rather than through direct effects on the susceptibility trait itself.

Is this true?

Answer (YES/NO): YES